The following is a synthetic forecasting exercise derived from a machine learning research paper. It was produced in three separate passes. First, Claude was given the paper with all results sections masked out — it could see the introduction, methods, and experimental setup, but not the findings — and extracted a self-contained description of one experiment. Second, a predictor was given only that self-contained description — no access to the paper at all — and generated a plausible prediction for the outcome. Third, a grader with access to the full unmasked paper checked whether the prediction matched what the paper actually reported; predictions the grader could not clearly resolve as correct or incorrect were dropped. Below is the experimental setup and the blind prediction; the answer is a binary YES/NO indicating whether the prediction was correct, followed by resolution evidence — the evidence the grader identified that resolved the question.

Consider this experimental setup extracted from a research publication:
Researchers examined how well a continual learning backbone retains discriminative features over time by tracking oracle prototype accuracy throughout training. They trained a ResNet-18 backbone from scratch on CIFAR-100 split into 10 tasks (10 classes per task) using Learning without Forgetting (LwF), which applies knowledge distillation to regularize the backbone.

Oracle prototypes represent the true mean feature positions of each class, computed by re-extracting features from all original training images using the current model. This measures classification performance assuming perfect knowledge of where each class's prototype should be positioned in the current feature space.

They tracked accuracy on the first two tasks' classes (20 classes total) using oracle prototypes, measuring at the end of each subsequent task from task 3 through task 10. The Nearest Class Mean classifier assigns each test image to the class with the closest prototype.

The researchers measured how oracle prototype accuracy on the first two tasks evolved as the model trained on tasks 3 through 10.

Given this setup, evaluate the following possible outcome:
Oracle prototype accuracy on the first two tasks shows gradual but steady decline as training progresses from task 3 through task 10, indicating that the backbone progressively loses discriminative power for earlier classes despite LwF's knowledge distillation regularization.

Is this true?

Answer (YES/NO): NO